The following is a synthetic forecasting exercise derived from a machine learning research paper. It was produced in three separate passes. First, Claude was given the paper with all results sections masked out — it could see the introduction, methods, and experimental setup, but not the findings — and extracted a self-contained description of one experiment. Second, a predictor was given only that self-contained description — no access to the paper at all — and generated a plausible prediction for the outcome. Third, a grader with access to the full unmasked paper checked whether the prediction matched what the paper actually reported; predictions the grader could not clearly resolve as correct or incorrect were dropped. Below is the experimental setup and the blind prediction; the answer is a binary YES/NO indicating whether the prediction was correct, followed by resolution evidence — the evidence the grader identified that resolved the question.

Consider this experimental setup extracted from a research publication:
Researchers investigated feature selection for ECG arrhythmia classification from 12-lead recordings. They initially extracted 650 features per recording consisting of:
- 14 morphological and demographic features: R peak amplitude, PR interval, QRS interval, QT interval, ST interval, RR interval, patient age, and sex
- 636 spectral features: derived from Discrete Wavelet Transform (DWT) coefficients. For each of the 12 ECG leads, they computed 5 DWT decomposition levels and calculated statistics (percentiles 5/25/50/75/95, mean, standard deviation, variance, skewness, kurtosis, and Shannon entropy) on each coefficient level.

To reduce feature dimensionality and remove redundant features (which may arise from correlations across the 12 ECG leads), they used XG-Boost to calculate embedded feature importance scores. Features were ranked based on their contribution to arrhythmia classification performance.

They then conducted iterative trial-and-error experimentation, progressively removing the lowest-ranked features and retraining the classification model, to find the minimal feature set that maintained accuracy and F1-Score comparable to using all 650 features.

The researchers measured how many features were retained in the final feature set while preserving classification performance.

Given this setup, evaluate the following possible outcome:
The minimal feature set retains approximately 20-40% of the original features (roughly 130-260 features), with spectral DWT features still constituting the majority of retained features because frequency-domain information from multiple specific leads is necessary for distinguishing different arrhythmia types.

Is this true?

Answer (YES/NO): NO